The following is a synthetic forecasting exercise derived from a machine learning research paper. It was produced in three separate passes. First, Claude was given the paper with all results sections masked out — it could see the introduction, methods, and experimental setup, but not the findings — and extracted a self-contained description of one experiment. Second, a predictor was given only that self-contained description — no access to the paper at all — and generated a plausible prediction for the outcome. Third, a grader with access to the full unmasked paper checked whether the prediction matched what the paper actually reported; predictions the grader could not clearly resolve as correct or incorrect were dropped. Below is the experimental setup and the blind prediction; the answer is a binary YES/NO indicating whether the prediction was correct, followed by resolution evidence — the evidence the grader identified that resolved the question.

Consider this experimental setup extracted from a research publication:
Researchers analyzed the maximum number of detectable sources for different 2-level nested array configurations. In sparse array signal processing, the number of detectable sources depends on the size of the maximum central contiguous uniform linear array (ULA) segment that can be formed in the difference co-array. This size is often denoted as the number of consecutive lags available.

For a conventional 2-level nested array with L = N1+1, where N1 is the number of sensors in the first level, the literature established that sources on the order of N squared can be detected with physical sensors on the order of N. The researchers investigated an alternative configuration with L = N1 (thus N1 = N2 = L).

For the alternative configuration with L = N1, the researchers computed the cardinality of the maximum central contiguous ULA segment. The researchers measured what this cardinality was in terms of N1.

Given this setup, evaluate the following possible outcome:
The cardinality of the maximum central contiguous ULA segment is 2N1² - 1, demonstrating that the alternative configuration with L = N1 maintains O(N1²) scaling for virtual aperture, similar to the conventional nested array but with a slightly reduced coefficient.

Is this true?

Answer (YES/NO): NO